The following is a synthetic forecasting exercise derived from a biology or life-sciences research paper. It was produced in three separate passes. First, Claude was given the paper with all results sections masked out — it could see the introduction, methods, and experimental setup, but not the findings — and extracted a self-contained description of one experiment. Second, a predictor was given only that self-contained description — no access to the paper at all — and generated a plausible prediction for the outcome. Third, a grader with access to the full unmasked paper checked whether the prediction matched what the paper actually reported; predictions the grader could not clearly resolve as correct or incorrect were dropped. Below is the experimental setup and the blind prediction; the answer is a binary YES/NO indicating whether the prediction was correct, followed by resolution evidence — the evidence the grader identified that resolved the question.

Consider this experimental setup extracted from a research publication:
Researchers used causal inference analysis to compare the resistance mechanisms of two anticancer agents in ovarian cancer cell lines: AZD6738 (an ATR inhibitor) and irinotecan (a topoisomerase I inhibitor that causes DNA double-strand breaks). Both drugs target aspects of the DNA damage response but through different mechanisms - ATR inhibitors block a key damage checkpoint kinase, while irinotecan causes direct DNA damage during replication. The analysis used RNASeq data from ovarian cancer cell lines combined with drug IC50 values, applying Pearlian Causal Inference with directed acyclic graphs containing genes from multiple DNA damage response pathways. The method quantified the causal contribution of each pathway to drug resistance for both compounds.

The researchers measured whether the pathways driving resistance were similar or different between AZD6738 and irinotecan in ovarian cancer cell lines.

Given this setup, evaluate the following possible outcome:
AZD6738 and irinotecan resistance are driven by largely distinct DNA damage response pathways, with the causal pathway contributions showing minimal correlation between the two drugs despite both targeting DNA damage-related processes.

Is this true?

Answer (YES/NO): YES